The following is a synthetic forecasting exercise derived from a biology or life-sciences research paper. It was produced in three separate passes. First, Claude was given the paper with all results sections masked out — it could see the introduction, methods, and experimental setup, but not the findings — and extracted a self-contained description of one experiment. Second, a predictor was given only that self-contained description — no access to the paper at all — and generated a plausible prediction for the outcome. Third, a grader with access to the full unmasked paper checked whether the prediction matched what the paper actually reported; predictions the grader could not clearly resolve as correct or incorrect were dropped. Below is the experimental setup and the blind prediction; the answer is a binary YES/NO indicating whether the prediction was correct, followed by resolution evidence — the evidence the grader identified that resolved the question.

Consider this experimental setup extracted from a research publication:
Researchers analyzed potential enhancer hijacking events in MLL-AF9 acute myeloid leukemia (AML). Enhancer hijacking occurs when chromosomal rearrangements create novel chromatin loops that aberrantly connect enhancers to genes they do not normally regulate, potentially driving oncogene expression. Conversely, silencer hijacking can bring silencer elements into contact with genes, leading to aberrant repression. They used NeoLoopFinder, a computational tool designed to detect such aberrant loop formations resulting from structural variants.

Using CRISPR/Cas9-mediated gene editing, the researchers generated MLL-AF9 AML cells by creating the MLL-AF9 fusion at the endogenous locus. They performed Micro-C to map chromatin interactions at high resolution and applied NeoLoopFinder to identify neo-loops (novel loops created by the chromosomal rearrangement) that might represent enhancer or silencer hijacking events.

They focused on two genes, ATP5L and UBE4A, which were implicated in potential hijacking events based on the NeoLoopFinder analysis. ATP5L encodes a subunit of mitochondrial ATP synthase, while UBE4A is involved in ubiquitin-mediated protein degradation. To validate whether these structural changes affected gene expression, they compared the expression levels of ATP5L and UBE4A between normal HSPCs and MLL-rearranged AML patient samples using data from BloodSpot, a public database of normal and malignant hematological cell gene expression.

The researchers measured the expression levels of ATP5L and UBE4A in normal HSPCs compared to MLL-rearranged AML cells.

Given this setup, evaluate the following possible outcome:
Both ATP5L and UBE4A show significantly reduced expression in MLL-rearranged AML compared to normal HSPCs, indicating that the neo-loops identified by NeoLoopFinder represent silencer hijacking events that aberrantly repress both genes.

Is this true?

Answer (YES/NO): NO